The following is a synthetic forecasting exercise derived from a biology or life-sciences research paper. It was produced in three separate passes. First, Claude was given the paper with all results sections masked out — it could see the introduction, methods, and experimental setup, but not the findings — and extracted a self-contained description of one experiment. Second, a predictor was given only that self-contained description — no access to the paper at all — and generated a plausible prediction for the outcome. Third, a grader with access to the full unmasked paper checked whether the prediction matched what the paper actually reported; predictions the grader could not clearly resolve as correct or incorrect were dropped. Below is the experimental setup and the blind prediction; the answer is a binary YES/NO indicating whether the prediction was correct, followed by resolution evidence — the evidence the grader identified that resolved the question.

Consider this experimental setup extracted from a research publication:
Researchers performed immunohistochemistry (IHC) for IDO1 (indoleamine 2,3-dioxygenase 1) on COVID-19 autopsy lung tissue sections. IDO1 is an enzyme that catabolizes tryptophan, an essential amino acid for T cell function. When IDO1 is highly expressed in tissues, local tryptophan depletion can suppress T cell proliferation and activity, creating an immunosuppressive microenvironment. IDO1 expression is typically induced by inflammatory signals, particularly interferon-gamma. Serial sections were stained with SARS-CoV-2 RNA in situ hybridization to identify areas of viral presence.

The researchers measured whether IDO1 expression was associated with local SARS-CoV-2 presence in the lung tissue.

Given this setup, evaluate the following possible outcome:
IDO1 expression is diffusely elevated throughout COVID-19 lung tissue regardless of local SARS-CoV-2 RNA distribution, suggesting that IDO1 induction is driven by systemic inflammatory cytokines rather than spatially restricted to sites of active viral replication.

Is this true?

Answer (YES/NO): NO